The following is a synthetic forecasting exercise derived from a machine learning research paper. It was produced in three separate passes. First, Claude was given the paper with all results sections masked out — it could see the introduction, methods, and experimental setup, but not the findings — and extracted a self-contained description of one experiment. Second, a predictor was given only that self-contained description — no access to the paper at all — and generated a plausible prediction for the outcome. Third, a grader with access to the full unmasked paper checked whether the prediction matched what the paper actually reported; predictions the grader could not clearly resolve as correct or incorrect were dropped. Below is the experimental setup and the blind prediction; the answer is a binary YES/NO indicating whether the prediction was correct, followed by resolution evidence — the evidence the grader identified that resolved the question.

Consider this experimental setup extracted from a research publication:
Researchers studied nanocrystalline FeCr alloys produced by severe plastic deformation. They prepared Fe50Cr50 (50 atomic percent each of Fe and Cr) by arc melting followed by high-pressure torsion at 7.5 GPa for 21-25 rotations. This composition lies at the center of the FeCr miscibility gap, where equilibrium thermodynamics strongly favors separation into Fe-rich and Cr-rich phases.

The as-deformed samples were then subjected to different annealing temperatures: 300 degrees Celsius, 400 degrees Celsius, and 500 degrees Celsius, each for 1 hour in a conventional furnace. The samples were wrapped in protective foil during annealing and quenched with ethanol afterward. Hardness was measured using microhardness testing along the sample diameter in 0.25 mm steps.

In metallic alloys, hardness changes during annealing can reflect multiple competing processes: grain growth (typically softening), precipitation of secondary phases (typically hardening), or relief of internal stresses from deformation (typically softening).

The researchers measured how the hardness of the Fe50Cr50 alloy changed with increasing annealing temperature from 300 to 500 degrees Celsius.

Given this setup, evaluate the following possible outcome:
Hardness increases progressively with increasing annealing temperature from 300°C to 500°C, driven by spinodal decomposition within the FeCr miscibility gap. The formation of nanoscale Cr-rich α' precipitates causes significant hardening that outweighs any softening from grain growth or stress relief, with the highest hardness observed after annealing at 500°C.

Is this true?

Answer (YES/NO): NO